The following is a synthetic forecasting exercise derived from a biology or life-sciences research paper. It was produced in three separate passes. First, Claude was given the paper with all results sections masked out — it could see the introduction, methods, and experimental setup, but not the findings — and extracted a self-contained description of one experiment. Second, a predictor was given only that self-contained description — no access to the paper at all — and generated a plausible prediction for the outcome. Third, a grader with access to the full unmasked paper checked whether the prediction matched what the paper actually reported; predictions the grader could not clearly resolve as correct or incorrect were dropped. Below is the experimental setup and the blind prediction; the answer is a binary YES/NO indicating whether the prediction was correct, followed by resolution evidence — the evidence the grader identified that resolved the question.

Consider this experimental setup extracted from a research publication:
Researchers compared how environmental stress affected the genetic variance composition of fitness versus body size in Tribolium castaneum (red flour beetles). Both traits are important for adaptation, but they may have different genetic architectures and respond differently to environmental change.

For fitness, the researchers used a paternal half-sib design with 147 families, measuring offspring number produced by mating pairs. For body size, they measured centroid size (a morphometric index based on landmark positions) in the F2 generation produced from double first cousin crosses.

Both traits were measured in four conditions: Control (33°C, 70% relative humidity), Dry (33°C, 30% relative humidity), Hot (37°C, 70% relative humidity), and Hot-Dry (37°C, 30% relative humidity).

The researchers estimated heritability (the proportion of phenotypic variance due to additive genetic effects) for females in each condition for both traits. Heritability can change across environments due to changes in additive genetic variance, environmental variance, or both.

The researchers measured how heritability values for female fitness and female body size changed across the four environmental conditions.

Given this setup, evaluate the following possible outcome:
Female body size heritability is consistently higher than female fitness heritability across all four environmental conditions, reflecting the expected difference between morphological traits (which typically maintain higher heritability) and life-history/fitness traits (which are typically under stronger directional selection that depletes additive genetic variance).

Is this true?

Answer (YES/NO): YES